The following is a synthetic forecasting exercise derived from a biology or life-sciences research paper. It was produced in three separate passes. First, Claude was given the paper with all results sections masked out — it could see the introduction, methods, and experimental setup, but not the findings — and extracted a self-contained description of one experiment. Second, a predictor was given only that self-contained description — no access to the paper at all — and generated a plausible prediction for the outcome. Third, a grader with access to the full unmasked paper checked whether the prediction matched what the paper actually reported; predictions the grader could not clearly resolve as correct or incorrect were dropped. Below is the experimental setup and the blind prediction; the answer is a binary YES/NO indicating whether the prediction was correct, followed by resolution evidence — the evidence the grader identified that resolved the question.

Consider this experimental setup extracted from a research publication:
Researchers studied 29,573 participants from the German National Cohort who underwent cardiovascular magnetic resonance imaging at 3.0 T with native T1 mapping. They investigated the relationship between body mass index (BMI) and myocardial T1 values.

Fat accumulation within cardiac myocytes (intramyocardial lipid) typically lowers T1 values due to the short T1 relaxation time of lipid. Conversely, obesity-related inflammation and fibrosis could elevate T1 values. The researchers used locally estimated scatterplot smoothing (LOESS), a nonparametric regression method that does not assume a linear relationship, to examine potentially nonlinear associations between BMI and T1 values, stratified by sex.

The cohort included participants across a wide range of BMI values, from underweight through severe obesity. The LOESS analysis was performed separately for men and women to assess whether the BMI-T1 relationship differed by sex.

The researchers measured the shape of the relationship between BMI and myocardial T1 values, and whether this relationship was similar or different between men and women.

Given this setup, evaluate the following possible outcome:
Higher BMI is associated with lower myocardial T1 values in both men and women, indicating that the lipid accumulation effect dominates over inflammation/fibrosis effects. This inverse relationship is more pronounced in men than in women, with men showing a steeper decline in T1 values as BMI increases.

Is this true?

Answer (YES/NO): NO